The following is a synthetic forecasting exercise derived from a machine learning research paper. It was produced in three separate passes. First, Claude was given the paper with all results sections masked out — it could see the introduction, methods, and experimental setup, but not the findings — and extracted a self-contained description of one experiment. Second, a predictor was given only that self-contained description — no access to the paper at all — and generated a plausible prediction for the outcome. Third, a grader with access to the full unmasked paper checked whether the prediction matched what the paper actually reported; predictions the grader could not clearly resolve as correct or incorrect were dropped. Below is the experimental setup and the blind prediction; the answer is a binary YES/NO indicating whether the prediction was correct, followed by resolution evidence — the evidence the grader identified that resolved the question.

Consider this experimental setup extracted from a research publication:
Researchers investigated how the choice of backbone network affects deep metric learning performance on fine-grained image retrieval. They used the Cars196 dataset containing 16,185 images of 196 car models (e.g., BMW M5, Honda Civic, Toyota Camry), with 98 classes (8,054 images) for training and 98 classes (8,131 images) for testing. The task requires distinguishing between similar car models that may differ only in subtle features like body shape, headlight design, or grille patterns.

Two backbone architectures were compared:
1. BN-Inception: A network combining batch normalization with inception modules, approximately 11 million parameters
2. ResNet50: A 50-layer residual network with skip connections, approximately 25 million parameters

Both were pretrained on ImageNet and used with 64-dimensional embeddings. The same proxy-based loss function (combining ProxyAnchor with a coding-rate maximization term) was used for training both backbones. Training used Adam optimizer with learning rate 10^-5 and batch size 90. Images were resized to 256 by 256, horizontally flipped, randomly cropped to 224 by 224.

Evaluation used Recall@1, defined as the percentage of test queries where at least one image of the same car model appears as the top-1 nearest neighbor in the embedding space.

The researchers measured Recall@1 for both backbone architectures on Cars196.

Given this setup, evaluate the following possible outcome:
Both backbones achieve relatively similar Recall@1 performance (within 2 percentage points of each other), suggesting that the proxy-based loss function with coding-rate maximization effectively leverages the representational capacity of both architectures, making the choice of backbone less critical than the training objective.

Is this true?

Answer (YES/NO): NO